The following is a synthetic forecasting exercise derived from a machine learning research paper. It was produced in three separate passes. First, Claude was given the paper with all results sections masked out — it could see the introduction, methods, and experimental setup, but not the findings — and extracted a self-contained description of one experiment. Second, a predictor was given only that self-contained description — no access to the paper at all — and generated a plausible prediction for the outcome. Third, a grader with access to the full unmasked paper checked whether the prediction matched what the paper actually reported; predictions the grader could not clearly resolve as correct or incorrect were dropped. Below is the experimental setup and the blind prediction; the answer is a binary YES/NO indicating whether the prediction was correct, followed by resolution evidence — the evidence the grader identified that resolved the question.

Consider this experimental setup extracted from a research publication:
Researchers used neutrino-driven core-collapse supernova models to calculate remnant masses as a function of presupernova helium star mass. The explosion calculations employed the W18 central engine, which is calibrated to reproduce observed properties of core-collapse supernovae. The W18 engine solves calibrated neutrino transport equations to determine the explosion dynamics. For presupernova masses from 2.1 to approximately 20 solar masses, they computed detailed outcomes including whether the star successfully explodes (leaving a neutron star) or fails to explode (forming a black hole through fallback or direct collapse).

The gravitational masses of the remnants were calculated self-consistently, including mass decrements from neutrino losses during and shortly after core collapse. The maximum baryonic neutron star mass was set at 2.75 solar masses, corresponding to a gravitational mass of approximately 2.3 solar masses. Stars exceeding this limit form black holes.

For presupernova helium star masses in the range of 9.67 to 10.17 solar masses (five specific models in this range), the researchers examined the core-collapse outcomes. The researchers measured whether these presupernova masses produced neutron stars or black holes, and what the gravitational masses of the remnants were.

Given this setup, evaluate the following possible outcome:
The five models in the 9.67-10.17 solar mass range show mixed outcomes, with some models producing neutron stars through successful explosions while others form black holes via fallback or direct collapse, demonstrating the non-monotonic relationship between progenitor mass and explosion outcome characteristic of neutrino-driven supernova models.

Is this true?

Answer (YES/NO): NO